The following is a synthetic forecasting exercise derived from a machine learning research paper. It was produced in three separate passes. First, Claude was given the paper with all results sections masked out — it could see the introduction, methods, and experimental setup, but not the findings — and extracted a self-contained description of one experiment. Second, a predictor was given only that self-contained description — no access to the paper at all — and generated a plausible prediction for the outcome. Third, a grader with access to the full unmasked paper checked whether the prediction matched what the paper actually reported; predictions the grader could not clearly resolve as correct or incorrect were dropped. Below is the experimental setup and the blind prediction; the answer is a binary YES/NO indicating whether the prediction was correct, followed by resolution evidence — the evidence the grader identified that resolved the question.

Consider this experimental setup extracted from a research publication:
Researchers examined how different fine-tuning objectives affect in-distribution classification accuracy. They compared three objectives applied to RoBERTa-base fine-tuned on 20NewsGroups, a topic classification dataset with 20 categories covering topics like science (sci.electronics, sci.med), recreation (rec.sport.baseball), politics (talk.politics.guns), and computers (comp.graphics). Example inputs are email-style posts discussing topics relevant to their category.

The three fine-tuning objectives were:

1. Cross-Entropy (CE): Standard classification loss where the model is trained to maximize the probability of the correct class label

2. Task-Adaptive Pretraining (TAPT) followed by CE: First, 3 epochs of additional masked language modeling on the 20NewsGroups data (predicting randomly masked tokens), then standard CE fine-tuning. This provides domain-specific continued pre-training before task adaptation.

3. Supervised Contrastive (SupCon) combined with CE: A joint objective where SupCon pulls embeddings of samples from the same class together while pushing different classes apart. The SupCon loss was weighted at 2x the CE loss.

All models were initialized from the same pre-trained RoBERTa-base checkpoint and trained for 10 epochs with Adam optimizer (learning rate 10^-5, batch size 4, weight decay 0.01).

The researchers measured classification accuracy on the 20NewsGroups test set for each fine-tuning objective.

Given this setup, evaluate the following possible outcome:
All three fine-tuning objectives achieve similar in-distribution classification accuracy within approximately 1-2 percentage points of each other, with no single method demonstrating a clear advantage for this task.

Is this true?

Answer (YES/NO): YES